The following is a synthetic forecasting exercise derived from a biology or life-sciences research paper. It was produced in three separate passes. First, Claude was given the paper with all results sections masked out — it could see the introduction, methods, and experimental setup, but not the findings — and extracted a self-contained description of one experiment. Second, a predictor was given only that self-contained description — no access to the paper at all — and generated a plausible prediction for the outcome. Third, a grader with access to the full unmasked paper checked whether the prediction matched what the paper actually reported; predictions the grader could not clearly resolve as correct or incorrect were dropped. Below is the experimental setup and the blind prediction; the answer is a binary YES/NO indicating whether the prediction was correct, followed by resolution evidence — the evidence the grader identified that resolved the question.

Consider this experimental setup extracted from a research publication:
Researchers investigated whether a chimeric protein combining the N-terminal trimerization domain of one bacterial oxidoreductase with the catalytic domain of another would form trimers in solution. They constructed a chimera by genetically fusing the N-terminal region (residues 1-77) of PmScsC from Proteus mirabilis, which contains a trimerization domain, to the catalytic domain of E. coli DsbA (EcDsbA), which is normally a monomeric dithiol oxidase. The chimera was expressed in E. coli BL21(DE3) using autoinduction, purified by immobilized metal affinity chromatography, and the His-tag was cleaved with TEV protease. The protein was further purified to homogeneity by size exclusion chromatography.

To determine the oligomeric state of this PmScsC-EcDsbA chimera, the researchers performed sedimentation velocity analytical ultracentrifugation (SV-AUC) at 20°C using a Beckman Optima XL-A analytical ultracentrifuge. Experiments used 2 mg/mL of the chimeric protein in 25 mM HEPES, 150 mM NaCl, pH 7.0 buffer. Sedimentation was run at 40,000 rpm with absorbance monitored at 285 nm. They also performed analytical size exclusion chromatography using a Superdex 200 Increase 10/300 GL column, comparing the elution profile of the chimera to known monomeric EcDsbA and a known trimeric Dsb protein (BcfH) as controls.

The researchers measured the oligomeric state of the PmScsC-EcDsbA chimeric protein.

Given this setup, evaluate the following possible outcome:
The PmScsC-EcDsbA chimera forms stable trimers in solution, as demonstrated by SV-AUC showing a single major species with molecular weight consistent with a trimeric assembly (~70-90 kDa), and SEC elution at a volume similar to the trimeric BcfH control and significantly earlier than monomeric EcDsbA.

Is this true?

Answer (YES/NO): YES